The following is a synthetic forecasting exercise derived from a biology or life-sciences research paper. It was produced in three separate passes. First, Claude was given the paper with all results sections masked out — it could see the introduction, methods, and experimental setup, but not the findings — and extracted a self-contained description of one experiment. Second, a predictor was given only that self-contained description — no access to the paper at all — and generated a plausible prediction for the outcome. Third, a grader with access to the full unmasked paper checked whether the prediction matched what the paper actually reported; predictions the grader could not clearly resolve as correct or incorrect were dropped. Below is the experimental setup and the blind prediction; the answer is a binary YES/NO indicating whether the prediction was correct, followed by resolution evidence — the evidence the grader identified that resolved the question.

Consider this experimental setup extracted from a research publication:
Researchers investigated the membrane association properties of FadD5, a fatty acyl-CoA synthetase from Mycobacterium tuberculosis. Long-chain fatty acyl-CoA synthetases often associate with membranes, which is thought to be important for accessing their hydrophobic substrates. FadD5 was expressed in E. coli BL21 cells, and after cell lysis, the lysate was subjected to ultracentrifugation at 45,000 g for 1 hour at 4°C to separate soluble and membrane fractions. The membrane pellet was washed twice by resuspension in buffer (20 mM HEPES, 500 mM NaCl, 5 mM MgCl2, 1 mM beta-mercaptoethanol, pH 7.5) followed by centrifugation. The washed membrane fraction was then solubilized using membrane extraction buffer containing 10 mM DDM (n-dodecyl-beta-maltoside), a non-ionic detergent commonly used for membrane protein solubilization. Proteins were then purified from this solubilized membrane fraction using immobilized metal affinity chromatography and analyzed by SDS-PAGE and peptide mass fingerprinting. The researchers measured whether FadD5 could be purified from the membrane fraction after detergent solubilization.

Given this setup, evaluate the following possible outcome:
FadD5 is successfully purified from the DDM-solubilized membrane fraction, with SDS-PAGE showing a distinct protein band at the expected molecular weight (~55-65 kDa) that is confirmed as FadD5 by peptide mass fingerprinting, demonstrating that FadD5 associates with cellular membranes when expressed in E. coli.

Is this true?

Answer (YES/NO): YES